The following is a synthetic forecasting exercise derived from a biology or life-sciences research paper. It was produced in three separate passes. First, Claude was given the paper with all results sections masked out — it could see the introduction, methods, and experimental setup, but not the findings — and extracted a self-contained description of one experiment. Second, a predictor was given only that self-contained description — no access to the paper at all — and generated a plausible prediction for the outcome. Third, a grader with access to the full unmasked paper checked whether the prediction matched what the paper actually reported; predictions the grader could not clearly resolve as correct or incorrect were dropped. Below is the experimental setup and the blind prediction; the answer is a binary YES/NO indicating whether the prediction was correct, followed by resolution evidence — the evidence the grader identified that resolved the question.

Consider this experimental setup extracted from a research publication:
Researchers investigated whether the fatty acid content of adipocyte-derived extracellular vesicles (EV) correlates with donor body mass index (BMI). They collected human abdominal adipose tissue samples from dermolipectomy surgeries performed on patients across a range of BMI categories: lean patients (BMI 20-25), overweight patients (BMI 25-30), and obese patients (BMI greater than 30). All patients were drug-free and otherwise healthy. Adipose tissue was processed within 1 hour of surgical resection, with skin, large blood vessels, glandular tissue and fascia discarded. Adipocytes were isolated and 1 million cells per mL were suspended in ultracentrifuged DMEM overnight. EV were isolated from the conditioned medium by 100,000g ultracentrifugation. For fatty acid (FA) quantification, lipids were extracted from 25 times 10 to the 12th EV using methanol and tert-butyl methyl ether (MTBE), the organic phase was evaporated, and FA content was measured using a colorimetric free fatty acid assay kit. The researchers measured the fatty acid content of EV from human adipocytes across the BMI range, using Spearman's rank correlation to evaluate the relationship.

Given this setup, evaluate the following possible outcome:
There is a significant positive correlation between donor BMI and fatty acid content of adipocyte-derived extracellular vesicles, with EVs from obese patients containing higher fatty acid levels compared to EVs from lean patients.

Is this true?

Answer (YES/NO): YES